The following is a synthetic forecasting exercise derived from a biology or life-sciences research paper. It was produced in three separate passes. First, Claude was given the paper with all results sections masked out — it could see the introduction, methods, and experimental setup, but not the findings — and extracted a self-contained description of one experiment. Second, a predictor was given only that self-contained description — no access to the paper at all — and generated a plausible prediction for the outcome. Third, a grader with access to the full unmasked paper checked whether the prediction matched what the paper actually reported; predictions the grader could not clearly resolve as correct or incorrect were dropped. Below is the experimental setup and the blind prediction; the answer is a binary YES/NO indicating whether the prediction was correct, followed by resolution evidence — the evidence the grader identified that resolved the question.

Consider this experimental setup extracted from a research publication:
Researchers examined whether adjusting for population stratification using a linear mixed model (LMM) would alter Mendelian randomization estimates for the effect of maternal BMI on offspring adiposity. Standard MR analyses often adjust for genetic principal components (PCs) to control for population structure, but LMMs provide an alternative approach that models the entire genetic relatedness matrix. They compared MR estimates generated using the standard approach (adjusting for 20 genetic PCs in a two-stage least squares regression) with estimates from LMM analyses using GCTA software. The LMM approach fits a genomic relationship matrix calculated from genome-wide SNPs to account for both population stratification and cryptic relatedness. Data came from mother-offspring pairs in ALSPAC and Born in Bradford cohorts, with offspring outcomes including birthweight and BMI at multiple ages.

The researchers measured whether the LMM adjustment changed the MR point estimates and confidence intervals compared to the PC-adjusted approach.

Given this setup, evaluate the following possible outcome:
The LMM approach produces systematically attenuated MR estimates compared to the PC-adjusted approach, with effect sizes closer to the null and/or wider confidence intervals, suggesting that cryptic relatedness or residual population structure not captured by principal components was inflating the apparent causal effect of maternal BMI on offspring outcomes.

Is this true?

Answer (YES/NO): NO